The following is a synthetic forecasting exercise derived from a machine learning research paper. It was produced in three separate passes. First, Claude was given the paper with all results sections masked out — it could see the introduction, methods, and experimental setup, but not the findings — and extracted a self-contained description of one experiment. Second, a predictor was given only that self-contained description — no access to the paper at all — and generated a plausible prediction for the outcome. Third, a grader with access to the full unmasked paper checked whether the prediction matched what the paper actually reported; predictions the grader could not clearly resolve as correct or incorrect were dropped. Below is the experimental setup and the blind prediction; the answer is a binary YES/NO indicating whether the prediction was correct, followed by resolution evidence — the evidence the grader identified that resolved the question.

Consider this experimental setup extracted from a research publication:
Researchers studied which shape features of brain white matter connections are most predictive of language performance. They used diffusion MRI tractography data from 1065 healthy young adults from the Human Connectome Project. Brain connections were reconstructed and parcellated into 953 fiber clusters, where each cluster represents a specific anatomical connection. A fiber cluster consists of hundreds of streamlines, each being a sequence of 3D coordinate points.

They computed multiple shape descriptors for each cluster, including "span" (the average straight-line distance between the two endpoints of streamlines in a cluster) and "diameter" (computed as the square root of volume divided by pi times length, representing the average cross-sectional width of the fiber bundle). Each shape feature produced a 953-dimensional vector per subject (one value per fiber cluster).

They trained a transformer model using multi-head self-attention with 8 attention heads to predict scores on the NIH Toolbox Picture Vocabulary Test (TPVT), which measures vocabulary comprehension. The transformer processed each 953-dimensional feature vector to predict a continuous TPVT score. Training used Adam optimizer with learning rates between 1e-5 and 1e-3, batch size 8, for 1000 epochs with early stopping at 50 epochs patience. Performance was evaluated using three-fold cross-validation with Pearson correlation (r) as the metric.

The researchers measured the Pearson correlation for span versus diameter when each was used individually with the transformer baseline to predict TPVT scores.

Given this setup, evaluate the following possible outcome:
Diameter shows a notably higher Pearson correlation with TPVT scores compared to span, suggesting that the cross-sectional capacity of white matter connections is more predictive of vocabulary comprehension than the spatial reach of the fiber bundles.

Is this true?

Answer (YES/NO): YES